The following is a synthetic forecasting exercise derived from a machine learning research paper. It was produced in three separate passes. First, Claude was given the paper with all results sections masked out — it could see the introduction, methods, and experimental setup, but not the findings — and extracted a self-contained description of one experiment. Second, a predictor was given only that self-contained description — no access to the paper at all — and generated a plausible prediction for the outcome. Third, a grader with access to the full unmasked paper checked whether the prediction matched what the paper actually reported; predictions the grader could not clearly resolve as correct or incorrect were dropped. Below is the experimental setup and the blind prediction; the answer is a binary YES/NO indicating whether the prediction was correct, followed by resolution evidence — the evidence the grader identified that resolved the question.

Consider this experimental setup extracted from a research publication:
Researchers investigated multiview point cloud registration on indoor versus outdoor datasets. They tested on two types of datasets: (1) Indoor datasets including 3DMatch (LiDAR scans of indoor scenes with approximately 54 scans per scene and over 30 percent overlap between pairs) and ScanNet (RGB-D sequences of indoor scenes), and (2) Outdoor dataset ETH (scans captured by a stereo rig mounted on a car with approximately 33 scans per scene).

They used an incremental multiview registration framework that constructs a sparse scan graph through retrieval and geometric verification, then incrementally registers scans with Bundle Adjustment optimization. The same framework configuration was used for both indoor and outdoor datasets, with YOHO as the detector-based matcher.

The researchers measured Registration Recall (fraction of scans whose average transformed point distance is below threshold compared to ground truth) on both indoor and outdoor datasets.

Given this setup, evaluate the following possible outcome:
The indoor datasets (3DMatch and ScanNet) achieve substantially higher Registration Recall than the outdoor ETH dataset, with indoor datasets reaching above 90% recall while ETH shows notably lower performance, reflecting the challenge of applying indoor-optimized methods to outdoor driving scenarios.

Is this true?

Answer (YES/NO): NO